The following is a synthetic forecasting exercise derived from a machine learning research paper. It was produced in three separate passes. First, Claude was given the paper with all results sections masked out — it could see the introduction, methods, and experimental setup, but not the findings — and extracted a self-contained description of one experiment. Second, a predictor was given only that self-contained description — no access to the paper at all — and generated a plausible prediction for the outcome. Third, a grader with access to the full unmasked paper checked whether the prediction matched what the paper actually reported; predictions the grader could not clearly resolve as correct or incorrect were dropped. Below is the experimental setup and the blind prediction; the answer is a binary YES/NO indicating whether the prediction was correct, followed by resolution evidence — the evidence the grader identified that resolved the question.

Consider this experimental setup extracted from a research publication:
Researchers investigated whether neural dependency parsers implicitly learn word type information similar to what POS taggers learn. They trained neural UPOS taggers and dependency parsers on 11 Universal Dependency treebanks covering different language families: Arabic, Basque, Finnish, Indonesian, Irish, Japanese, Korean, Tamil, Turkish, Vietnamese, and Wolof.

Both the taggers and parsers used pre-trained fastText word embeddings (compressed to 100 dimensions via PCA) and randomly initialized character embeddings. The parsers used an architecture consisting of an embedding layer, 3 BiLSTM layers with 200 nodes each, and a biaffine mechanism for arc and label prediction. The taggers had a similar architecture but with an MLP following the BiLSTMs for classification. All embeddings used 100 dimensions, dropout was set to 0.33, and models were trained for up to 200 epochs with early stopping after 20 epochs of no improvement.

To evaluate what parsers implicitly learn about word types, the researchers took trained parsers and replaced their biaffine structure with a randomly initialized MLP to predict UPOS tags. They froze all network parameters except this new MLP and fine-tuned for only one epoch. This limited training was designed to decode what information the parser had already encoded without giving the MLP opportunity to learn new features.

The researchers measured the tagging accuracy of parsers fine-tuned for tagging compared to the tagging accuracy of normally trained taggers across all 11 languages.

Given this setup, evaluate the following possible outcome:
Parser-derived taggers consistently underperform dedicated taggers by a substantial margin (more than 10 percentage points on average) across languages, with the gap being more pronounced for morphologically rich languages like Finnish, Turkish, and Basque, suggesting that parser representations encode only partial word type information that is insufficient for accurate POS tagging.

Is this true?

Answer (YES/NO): NO